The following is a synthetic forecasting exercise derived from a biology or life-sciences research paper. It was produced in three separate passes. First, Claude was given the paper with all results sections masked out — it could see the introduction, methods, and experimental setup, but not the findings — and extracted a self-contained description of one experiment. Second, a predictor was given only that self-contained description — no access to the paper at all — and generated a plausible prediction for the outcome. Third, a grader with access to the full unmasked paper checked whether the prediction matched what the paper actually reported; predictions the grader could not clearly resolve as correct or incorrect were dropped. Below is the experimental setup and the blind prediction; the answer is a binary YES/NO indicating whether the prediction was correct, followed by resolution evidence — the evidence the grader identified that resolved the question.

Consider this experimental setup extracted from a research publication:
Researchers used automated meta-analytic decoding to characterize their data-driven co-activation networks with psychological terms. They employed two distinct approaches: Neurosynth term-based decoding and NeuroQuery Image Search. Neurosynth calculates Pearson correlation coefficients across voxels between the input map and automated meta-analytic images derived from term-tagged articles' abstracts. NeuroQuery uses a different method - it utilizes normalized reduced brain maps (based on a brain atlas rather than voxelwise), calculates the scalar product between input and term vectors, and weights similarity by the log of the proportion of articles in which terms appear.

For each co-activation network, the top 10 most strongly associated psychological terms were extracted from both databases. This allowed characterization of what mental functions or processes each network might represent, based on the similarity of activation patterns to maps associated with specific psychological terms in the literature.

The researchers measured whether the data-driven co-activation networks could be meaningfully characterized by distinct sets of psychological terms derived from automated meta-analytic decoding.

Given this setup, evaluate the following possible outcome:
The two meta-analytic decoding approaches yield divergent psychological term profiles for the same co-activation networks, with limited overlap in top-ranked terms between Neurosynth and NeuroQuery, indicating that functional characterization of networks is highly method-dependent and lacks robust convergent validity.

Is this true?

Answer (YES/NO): NO